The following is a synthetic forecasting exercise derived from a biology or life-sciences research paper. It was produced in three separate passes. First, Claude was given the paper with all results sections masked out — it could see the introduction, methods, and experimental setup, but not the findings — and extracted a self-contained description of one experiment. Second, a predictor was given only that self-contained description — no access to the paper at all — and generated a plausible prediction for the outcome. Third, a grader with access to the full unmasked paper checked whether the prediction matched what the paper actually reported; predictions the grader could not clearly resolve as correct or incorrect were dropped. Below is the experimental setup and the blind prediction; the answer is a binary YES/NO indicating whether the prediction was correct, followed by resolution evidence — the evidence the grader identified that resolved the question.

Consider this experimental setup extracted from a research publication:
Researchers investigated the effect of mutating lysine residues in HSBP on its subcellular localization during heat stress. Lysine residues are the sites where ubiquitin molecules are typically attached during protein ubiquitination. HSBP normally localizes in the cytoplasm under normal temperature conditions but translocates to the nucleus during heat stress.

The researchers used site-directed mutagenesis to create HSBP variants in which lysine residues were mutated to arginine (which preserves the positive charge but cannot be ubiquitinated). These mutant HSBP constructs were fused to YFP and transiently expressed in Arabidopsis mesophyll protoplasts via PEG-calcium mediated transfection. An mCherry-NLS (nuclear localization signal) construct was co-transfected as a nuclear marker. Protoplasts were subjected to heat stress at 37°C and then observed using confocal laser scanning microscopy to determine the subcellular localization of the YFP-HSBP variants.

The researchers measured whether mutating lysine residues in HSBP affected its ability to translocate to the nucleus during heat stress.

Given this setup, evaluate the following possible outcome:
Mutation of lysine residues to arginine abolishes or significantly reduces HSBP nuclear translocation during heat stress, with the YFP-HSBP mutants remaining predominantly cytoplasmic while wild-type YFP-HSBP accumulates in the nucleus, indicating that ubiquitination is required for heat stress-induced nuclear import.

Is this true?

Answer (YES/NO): NO